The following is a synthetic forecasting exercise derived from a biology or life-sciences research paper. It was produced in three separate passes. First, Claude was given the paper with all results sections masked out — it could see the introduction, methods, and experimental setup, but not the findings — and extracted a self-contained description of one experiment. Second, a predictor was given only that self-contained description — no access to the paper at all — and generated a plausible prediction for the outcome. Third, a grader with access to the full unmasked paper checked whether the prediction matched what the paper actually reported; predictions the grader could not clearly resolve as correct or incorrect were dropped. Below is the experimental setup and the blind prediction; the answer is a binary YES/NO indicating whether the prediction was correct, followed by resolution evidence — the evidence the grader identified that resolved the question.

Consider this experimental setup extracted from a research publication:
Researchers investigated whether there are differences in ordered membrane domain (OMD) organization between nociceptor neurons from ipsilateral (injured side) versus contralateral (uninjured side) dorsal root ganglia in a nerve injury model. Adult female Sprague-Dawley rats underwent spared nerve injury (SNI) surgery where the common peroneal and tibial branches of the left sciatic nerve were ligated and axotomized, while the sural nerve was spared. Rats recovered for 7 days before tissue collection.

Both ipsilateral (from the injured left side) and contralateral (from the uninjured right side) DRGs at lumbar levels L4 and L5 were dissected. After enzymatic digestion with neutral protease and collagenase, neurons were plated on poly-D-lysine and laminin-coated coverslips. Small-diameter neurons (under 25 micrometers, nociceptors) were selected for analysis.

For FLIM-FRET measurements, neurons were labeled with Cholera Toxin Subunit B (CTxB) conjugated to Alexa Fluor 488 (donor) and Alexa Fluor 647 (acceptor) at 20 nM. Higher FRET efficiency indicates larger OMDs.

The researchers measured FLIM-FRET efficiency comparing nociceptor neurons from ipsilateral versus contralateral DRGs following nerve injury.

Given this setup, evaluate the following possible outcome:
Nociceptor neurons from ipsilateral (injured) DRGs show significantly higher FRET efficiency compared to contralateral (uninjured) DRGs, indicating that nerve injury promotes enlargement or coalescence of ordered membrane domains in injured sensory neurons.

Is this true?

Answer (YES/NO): NO